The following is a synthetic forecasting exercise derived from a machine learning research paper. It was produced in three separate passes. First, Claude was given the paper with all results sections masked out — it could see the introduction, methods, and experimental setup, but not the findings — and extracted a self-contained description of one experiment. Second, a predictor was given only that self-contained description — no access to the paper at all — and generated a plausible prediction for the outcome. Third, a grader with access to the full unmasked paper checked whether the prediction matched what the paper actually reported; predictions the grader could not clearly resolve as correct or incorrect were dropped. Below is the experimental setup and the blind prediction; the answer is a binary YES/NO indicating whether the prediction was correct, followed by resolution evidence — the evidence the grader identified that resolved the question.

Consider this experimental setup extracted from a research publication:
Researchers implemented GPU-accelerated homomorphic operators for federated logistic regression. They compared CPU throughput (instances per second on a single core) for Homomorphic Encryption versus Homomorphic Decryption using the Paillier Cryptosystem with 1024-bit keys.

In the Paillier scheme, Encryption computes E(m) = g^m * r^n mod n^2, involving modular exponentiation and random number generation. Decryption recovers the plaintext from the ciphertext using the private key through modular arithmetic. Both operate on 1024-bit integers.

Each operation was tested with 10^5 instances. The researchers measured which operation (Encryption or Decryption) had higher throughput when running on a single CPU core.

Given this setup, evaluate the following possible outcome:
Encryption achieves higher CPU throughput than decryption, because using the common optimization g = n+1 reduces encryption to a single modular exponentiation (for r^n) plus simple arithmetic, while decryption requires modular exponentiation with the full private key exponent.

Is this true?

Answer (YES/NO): NO